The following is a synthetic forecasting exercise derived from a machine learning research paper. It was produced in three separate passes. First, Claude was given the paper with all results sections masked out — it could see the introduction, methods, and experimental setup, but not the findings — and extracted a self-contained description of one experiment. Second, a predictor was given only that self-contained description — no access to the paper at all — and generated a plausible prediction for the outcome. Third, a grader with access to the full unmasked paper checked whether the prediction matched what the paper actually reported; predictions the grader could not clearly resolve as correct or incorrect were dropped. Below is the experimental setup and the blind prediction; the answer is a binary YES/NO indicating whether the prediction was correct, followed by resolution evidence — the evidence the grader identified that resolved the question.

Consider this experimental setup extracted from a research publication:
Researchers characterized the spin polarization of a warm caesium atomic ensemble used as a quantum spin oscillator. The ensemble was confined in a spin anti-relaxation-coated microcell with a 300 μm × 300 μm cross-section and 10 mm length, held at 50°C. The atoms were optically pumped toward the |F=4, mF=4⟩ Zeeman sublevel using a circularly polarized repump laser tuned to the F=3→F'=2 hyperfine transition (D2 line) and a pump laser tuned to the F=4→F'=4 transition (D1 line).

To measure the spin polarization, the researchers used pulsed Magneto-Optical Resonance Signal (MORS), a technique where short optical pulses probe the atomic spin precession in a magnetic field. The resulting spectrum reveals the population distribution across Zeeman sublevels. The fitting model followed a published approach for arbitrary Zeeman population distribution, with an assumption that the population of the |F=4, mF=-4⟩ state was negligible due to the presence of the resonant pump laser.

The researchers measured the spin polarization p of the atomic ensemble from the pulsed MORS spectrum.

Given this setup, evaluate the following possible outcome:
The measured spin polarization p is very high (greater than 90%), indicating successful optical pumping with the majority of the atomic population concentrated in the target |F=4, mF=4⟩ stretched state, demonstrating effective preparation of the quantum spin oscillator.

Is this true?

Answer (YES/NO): NO